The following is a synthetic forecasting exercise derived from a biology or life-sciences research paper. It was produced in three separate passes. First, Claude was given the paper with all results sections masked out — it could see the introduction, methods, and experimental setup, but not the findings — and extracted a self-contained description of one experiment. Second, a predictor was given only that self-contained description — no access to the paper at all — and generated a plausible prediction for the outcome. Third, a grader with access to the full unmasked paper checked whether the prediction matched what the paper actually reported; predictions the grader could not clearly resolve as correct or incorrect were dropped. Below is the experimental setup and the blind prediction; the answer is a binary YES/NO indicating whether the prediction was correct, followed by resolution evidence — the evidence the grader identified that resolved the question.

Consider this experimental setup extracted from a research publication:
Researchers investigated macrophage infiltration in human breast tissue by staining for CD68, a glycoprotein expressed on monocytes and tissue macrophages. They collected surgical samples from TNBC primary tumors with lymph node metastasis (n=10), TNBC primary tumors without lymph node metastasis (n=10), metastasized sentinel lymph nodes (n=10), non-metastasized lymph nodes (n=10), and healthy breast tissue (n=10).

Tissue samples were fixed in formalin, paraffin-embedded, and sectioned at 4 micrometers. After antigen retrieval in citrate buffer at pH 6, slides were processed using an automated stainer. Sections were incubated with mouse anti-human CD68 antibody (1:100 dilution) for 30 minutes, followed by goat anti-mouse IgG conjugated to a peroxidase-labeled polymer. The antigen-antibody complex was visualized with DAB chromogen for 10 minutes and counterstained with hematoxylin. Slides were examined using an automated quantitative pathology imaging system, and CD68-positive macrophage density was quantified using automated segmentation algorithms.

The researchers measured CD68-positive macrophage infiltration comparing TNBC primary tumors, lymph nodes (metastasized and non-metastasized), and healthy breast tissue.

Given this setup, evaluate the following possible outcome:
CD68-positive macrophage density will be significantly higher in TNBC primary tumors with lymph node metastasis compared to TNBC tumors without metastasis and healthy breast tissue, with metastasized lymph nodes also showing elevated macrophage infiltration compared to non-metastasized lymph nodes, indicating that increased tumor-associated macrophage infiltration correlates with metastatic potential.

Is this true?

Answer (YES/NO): NO